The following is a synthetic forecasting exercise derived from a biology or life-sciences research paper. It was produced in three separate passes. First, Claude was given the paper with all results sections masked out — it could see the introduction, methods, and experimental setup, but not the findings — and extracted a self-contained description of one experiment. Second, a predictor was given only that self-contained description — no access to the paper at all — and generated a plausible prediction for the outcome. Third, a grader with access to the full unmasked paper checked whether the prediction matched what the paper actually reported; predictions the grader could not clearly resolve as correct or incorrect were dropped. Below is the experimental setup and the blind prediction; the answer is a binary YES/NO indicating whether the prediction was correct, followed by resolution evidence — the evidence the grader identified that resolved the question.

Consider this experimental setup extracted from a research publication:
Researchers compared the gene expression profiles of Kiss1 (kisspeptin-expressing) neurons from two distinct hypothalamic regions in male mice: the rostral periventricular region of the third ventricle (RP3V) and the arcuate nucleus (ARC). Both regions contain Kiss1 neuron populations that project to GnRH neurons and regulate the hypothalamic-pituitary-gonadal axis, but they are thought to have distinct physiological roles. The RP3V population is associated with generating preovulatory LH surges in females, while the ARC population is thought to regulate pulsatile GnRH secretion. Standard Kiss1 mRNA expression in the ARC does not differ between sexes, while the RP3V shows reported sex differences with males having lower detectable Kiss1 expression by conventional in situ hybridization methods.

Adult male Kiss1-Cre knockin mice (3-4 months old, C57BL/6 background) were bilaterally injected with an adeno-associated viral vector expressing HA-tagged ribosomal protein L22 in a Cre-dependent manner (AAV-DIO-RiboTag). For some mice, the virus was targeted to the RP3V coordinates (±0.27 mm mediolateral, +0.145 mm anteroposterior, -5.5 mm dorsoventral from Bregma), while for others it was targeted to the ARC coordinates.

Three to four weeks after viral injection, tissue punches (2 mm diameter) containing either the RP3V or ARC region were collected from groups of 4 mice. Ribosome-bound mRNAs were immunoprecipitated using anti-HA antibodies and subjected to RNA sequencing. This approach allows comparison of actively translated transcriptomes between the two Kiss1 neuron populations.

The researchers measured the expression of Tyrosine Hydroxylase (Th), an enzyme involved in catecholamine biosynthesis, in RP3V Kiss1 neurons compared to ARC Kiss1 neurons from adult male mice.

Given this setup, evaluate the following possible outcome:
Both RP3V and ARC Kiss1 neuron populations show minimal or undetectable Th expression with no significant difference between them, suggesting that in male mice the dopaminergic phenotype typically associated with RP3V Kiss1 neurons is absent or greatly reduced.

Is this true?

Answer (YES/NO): NO